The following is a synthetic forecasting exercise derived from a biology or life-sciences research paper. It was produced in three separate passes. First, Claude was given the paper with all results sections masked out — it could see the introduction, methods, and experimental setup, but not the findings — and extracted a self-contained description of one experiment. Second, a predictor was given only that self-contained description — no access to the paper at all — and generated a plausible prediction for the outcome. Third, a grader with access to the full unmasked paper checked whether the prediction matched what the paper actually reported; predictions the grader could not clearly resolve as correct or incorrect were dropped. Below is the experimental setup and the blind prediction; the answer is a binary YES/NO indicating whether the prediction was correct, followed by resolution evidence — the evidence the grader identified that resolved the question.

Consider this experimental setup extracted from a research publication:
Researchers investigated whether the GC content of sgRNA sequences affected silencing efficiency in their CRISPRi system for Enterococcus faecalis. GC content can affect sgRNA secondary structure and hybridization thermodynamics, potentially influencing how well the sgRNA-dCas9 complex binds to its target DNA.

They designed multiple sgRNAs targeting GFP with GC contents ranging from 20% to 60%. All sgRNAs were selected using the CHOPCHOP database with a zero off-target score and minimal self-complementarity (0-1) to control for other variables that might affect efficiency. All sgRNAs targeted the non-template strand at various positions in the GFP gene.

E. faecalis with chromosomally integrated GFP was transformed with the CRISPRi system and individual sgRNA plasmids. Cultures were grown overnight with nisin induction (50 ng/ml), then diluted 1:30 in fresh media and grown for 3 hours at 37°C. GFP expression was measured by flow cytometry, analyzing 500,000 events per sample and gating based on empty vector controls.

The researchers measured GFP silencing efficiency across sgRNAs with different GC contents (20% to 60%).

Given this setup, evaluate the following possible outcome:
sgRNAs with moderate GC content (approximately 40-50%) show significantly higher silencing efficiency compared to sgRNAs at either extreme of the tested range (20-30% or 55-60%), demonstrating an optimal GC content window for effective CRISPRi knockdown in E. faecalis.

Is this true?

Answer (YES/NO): NO